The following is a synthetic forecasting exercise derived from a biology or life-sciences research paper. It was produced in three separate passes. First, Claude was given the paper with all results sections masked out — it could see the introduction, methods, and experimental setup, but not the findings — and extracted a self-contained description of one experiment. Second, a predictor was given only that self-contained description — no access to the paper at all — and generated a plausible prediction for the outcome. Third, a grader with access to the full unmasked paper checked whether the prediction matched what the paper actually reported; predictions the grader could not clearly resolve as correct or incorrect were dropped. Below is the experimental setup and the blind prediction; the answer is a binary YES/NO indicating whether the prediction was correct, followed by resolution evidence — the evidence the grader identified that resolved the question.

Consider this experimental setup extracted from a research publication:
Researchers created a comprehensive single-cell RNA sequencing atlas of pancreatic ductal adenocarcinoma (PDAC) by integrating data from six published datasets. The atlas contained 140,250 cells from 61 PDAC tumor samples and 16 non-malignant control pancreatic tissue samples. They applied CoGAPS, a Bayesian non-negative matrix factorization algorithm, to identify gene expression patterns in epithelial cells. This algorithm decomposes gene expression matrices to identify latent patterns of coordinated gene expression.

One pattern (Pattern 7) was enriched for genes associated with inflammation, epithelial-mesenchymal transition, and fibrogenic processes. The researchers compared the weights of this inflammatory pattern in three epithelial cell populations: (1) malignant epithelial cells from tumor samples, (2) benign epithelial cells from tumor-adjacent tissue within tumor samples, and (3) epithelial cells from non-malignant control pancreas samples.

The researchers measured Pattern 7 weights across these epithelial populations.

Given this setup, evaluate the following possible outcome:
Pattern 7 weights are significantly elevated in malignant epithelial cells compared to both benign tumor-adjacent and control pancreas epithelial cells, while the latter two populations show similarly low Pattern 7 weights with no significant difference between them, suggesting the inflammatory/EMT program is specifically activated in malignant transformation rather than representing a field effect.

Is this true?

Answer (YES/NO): NO